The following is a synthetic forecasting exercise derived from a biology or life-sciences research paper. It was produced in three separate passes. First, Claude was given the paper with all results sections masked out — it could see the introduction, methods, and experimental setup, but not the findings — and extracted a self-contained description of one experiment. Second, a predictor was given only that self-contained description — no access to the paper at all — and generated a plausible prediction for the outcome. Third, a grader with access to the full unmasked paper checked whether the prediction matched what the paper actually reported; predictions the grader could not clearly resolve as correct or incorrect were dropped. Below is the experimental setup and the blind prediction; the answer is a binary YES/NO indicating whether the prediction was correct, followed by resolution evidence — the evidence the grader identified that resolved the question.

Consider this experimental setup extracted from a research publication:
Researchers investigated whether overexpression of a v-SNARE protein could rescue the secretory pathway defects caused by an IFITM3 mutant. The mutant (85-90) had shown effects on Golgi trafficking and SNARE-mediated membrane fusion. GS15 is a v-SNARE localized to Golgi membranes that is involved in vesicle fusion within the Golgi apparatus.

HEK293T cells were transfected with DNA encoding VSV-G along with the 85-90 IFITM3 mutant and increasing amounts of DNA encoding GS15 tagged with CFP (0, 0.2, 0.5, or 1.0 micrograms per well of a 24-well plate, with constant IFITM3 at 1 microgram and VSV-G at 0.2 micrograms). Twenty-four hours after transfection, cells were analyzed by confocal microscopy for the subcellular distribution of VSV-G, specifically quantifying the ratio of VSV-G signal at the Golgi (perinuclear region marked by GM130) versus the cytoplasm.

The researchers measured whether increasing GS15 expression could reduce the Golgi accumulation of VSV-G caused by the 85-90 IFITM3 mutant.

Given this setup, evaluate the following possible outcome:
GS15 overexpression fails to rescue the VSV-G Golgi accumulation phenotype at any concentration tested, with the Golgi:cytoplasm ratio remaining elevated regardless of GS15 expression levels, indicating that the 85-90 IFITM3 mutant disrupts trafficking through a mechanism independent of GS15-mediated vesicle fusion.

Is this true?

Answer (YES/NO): NO